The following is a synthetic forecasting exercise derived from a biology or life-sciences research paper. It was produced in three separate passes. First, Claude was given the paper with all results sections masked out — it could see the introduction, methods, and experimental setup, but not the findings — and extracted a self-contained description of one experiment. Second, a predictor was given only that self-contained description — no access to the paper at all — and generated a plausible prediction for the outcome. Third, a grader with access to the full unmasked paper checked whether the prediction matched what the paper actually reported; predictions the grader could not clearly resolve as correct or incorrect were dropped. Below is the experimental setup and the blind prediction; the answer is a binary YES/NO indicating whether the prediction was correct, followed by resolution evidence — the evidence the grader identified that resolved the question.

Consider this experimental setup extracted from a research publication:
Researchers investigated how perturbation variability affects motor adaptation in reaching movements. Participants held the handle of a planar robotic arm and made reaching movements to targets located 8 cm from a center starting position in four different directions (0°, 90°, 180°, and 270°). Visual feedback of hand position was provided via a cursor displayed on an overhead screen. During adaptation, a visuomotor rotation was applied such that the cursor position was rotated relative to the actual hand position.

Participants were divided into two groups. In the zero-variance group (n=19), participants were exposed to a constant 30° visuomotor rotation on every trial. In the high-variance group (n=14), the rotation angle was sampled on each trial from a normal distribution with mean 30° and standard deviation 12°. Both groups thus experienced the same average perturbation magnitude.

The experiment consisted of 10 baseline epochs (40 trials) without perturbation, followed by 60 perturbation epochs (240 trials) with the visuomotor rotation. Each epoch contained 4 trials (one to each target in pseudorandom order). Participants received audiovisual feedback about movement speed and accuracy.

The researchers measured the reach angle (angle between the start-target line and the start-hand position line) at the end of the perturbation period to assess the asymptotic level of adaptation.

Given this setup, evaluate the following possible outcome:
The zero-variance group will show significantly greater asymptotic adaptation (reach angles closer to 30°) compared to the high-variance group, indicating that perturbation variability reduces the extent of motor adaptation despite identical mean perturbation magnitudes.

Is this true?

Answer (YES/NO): YES